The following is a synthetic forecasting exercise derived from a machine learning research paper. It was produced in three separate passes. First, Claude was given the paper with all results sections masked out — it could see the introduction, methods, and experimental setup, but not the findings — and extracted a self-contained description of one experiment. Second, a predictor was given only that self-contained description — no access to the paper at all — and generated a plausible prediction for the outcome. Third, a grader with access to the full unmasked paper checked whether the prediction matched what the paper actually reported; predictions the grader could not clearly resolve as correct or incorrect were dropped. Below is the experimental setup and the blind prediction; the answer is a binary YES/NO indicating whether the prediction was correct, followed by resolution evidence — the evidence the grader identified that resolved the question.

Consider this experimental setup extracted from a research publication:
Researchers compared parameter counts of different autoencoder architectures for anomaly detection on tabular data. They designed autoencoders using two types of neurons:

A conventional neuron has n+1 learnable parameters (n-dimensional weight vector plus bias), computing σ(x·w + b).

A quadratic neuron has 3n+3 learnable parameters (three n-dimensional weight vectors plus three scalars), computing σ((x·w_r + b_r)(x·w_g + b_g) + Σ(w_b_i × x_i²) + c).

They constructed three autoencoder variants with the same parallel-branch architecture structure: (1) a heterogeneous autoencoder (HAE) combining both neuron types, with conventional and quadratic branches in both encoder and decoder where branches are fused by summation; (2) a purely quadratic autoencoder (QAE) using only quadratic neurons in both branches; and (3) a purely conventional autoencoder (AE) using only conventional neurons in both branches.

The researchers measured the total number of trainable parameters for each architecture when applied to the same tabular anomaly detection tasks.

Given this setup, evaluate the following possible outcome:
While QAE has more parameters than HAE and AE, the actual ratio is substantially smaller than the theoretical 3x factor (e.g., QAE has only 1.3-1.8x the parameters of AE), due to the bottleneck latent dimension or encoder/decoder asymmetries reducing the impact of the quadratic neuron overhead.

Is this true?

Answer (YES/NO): NO